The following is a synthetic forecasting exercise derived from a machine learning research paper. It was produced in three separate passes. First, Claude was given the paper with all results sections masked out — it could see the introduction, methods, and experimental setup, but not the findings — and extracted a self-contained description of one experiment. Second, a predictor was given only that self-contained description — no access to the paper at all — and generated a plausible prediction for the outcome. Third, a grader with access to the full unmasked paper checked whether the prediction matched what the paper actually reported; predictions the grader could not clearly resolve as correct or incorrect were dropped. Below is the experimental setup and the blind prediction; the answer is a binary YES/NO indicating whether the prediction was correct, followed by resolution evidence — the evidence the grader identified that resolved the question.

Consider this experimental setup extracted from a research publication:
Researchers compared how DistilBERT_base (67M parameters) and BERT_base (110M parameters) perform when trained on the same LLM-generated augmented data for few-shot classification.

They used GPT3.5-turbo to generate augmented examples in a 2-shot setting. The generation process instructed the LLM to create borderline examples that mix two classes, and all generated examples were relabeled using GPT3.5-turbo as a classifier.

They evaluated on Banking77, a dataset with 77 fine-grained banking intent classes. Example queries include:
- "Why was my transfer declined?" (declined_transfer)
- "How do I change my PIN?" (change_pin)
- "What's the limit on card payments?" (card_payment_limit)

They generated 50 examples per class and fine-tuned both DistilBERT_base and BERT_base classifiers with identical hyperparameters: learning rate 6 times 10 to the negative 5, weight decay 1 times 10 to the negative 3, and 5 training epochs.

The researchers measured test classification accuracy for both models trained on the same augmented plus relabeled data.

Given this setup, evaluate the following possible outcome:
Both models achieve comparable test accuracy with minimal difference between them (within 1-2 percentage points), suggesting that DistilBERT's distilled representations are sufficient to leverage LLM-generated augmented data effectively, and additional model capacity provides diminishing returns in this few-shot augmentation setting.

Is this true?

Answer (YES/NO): YES